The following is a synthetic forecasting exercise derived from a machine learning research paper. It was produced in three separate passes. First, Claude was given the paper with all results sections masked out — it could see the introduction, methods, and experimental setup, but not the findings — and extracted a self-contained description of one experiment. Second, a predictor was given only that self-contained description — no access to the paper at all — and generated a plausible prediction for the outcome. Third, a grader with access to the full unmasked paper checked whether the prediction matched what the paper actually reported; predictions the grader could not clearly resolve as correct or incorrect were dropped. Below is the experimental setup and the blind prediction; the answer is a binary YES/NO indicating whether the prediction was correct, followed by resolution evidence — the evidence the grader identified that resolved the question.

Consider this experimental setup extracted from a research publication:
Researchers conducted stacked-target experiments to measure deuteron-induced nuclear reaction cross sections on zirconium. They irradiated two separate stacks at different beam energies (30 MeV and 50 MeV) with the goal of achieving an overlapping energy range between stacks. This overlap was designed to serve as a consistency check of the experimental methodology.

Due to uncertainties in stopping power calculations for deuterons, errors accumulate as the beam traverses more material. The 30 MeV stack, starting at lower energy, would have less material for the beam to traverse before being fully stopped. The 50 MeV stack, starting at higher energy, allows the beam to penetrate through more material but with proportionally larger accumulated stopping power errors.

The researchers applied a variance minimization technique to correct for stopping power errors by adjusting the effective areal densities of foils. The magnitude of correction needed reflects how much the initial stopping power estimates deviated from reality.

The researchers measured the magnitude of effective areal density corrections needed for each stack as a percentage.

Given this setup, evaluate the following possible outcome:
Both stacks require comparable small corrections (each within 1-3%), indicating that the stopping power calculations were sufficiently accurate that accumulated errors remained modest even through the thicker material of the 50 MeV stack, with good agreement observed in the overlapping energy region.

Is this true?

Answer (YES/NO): NO